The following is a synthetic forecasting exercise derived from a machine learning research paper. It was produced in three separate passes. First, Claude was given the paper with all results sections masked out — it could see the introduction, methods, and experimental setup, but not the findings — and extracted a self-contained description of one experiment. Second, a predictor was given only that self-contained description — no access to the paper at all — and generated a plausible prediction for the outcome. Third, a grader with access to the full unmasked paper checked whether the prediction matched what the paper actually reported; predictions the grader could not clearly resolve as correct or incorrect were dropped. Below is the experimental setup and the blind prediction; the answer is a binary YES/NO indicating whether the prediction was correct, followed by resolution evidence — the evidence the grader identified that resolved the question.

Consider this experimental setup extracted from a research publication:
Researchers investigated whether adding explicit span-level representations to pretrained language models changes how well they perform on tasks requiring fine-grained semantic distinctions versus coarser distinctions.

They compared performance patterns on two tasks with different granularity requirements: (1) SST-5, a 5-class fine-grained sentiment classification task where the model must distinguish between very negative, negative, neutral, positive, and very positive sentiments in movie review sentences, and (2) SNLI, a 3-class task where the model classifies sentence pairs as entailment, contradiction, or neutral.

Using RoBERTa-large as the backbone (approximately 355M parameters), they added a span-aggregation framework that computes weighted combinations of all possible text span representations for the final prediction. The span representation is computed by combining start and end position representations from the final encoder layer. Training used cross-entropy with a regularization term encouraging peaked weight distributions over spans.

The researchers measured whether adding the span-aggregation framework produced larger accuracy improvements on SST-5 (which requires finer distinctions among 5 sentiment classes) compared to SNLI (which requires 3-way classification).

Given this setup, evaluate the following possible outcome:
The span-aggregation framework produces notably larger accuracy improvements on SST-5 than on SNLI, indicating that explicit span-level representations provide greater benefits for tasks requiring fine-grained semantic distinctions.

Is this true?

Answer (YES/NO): NO